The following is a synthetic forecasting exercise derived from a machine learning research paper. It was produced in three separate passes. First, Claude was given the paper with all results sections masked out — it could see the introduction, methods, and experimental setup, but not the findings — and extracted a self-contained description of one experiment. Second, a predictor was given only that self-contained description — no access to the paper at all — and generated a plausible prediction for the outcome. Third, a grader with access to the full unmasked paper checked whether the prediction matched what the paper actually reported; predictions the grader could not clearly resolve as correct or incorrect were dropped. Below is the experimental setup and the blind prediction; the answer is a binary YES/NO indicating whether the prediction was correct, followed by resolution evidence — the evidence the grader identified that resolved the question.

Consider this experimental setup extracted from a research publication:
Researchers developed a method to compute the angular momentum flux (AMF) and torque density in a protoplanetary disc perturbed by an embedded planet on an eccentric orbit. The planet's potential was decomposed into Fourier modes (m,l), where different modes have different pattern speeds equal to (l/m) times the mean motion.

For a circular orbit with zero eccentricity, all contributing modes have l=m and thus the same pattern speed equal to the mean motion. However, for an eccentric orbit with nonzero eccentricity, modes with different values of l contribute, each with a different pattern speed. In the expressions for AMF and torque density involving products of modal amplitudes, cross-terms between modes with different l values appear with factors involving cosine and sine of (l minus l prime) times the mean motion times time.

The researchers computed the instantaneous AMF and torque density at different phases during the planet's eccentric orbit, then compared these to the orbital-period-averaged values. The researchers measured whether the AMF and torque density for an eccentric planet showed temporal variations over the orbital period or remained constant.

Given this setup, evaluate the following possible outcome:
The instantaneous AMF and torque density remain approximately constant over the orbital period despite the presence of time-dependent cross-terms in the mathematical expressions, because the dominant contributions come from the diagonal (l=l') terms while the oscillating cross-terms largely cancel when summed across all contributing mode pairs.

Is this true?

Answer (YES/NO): NO